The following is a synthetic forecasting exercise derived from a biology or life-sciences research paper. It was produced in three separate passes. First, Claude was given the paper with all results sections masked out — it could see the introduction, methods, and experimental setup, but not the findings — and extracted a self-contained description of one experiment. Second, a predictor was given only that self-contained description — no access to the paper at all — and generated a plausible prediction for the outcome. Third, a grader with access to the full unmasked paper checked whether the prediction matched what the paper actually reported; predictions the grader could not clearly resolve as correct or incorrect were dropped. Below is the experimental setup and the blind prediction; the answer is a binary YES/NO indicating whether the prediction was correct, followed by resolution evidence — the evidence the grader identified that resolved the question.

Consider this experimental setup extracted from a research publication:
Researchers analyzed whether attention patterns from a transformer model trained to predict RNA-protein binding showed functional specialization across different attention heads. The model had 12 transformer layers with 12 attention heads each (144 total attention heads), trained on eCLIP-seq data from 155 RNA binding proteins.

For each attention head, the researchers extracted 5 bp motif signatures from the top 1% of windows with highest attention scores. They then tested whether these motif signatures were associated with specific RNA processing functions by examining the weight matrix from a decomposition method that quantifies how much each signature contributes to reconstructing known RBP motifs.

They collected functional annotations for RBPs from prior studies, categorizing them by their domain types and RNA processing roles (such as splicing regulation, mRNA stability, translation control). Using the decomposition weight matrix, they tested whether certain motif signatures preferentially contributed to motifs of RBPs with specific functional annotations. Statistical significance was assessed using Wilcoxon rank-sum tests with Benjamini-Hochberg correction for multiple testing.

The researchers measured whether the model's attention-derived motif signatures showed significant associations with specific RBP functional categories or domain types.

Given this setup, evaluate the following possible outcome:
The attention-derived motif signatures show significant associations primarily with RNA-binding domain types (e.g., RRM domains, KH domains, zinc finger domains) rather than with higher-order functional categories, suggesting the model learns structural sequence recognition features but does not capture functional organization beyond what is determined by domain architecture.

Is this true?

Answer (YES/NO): NO